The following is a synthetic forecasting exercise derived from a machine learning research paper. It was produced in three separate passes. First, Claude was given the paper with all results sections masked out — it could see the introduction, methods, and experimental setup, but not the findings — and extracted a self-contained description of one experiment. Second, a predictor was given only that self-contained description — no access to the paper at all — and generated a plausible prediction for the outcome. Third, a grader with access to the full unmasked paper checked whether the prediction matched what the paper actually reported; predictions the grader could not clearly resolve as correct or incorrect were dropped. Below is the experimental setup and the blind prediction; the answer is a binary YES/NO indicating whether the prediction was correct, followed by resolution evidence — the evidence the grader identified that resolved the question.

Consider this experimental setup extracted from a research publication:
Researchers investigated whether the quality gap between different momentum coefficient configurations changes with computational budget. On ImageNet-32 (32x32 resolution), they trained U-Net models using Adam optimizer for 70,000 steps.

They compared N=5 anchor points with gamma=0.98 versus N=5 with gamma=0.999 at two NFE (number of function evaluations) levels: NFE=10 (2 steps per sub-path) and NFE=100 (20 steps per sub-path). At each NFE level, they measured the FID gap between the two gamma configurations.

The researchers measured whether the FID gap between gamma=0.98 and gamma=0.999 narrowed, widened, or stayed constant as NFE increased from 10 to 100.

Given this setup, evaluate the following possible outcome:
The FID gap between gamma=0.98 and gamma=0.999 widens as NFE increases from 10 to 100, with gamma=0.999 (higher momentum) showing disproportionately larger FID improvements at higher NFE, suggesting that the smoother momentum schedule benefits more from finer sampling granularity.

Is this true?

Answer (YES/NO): YES